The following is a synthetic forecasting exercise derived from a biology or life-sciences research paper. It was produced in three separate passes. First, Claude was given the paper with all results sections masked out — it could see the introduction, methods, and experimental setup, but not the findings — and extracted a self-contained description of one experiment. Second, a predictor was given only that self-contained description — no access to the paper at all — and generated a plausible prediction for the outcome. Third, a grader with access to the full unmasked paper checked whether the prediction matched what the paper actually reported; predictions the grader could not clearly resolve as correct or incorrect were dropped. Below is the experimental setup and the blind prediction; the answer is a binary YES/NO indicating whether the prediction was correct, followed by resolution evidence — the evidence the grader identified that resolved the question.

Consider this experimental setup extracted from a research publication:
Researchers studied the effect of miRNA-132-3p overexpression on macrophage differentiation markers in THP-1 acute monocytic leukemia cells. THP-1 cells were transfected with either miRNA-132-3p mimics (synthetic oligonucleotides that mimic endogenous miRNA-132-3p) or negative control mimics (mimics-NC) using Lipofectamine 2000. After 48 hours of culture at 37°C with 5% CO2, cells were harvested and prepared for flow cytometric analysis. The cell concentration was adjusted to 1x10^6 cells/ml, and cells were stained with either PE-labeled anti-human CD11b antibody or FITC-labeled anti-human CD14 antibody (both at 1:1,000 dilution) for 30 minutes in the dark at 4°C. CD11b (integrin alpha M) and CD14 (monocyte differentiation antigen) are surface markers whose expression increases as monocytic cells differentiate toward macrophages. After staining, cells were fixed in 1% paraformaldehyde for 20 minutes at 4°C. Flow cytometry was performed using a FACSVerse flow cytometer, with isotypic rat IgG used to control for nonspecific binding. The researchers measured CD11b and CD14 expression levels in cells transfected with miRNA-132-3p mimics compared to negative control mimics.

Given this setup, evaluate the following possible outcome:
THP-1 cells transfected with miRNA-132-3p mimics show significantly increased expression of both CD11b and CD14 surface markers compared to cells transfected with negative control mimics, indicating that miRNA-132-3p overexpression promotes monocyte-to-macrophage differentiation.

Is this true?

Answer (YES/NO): YES